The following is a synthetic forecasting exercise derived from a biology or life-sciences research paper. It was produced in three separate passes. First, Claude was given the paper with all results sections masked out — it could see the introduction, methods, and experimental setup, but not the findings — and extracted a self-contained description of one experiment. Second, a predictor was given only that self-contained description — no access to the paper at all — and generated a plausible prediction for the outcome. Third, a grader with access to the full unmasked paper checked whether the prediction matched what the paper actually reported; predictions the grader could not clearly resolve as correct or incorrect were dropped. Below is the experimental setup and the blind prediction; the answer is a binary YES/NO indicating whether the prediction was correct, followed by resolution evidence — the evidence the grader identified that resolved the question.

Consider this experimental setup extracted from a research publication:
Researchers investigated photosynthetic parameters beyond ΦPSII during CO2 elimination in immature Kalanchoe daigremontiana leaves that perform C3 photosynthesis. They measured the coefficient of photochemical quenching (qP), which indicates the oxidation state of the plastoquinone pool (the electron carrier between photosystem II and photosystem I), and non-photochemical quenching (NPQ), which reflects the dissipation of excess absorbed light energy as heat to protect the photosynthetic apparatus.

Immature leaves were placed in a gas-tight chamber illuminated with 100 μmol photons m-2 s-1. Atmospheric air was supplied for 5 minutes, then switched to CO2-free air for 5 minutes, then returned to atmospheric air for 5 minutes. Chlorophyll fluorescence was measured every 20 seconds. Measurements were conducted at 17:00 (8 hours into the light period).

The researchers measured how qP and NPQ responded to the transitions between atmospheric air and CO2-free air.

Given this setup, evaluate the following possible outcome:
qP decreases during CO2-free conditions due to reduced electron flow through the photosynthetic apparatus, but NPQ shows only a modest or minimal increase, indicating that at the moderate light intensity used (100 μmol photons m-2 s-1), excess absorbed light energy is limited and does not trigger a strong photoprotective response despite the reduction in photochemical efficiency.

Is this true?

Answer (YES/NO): NO